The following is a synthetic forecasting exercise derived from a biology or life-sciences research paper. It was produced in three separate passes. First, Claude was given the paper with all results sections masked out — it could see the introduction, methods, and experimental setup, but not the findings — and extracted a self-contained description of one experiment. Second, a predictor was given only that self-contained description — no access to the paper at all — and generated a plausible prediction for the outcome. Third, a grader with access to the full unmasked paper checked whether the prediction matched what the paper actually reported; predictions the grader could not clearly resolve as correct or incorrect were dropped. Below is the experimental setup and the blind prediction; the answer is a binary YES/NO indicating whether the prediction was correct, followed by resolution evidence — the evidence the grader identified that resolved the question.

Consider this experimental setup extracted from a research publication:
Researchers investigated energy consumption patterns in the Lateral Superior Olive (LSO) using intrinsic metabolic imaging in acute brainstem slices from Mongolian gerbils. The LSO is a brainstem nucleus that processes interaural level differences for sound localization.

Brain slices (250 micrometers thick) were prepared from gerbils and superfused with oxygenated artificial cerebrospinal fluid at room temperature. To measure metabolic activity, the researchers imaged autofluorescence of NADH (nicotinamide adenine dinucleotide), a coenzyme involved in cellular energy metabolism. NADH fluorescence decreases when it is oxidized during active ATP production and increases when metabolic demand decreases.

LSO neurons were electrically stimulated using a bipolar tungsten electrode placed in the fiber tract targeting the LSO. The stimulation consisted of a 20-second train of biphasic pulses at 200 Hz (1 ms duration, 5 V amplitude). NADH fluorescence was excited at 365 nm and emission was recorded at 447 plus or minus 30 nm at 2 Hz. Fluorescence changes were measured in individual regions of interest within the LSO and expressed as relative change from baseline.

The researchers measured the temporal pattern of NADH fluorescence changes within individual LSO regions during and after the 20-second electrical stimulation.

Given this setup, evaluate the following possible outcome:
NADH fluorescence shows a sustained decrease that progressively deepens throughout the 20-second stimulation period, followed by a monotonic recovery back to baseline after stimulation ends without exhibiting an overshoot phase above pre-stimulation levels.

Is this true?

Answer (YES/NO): NO